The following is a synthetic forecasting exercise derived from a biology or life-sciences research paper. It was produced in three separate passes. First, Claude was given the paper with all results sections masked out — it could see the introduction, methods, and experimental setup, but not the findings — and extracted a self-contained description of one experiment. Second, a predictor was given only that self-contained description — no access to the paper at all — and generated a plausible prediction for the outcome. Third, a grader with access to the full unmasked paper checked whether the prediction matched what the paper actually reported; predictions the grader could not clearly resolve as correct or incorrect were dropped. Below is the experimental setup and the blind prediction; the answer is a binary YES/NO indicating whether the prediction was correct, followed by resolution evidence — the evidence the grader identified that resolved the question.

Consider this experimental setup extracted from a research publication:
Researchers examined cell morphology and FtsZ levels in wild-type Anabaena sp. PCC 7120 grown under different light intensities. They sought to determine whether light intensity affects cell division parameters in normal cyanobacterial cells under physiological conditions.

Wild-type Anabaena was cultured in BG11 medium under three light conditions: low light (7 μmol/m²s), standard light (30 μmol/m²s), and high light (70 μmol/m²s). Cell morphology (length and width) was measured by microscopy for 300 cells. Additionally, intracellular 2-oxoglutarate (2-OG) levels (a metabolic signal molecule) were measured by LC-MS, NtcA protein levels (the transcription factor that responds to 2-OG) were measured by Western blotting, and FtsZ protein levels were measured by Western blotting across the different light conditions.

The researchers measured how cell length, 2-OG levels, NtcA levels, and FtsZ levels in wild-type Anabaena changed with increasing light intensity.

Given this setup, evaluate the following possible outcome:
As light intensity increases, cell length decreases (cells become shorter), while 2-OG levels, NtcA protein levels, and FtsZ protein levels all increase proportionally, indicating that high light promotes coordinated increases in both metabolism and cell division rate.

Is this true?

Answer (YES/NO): NO